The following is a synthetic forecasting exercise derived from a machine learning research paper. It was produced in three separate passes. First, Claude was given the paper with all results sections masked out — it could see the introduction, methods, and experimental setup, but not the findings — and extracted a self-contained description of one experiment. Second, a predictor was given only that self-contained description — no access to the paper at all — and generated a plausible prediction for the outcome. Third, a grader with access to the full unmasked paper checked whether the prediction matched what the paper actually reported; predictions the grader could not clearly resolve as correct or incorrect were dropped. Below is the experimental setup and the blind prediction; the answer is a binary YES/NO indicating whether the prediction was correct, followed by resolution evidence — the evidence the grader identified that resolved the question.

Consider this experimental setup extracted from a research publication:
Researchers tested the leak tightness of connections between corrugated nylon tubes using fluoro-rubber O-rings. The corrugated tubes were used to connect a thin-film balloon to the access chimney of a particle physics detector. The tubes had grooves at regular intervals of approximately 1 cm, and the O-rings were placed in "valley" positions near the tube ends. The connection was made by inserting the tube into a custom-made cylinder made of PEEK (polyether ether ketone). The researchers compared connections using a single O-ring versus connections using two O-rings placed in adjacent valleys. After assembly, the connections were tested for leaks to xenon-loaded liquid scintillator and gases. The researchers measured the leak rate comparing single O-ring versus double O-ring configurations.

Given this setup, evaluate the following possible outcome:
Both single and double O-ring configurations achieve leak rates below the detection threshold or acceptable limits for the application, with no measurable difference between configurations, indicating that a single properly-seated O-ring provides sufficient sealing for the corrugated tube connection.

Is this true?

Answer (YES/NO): NO